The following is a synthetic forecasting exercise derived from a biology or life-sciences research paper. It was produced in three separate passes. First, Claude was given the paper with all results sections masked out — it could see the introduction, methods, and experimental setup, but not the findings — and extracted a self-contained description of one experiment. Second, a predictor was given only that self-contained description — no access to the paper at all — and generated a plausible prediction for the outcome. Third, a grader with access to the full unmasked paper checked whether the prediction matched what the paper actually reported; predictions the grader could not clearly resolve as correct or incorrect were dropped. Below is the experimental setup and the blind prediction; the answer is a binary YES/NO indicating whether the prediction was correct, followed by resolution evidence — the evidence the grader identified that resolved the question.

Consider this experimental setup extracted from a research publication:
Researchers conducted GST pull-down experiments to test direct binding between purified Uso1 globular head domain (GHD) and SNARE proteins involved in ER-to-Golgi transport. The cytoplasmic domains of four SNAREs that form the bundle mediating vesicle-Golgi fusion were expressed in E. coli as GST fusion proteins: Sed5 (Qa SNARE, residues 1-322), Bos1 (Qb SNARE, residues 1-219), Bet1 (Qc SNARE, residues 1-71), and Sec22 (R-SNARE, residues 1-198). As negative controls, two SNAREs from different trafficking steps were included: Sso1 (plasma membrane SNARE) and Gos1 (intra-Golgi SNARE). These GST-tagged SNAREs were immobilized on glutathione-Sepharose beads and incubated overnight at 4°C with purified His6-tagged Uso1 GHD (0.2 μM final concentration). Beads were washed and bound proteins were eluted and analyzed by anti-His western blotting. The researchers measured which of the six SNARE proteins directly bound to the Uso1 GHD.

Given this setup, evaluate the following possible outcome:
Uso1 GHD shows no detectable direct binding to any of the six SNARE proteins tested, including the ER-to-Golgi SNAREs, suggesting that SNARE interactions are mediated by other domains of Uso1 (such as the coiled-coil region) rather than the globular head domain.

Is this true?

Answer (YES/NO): NO